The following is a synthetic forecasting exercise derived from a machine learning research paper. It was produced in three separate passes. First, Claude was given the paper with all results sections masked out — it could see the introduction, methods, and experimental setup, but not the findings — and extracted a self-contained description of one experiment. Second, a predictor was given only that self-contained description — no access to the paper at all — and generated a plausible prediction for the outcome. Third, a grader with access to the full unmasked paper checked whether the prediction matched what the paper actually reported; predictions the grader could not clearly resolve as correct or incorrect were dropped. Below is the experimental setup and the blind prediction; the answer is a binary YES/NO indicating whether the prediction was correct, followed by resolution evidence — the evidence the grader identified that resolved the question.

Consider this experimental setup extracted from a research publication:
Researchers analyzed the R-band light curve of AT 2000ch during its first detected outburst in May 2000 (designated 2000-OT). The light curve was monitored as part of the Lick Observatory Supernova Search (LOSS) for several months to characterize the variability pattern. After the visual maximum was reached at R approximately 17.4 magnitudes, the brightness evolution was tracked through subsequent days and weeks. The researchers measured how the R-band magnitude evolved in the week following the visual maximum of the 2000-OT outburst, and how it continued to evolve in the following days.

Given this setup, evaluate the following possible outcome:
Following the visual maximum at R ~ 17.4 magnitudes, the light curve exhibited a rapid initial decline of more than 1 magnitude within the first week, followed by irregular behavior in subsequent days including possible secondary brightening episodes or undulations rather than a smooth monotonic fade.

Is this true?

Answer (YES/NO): YES